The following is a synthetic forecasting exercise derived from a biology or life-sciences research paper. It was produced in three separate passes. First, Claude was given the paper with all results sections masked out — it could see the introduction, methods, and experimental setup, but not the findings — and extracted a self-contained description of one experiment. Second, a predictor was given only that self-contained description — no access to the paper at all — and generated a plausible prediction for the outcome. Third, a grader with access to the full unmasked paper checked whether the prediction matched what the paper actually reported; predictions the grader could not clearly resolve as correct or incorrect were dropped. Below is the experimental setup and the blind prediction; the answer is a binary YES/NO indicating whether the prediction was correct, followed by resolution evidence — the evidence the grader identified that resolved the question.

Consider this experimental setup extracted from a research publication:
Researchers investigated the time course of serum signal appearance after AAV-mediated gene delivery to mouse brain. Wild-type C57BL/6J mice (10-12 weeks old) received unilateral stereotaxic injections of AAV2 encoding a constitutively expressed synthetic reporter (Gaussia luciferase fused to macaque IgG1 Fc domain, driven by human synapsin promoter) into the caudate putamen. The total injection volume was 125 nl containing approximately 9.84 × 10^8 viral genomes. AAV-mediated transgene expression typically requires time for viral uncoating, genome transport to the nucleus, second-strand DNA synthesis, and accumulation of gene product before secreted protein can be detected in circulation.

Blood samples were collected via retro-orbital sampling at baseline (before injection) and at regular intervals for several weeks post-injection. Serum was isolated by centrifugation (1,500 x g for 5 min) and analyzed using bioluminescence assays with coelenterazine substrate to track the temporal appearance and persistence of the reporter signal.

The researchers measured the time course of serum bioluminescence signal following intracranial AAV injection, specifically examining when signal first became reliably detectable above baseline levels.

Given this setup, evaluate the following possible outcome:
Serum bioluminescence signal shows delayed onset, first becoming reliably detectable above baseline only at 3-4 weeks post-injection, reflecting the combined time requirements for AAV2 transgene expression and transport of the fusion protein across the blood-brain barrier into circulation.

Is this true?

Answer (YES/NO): NO